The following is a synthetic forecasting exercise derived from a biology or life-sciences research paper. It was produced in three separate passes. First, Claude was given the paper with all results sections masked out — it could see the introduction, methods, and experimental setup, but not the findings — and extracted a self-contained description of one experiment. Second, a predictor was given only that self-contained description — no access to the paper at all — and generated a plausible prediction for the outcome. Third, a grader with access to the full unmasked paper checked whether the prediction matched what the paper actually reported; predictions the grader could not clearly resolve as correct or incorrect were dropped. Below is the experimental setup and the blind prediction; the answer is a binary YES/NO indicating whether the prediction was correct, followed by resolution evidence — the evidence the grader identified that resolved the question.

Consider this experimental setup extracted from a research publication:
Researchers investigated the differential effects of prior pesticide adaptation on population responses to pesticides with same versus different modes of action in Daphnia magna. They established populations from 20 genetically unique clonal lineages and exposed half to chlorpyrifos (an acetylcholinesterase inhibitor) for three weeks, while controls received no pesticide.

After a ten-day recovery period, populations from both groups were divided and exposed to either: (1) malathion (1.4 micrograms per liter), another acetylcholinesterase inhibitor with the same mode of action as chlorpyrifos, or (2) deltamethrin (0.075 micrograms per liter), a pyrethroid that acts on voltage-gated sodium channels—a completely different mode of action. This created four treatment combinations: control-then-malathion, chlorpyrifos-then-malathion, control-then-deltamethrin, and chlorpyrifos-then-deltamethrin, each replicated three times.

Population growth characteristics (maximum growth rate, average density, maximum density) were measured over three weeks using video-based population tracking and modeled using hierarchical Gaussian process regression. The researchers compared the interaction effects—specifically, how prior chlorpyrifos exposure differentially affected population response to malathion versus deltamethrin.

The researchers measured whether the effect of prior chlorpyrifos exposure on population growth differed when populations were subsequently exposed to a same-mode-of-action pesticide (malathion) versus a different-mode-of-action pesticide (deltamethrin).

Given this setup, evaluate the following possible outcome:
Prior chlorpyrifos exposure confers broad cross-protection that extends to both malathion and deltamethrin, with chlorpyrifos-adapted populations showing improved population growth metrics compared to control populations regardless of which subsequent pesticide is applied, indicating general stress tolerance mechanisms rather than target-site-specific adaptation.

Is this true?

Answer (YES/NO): NO